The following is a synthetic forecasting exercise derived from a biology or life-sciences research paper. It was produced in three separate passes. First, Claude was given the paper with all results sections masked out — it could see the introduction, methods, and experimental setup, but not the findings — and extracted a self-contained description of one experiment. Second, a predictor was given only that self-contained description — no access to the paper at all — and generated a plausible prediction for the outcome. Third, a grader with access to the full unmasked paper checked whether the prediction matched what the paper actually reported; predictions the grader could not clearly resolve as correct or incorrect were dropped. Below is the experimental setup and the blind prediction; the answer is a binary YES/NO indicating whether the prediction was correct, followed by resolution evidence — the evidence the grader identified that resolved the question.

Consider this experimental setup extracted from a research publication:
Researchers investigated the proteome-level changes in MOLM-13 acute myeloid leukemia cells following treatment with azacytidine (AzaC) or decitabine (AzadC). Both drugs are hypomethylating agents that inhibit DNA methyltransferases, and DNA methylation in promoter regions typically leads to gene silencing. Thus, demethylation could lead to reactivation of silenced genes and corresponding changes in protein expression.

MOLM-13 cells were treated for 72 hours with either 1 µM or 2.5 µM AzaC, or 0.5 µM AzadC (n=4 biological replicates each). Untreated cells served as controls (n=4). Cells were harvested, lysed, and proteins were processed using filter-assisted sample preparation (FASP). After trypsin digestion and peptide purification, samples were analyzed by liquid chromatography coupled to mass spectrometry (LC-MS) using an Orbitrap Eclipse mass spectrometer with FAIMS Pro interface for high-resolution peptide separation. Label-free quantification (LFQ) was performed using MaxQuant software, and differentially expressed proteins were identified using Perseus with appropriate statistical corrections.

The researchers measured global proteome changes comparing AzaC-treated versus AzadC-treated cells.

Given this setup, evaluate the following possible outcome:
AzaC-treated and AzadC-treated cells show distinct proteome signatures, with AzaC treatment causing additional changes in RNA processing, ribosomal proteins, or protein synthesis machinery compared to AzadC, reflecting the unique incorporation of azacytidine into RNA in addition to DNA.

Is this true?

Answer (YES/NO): NO